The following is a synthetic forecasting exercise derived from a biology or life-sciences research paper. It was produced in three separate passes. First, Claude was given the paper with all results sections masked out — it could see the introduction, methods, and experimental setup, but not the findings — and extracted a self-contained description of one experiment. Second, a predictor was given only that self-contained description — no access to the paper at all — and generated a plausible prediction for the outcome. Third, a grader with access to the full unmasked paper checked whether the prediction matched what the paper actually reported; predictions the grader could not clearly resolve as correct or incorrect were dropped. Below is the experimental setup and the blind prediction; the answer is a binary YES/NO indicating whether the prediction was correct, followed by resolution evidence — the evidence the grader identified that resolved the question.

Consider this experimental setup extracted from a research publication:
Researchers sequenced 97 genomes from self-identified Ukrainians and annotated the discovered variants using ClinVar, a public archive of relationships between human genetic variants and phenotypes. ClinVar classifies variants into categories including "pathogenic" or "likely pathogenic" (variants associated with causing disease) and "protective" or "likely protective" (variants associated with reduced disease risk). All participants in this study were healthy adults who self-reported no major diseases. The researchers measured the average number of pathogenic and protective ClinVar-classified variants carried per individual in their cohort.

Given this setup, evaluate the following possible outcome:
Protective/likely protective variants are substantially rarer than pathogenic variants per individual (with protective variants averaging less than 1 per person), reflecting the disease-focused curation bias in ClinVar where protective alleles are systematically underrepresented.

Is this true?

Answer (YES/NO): NO